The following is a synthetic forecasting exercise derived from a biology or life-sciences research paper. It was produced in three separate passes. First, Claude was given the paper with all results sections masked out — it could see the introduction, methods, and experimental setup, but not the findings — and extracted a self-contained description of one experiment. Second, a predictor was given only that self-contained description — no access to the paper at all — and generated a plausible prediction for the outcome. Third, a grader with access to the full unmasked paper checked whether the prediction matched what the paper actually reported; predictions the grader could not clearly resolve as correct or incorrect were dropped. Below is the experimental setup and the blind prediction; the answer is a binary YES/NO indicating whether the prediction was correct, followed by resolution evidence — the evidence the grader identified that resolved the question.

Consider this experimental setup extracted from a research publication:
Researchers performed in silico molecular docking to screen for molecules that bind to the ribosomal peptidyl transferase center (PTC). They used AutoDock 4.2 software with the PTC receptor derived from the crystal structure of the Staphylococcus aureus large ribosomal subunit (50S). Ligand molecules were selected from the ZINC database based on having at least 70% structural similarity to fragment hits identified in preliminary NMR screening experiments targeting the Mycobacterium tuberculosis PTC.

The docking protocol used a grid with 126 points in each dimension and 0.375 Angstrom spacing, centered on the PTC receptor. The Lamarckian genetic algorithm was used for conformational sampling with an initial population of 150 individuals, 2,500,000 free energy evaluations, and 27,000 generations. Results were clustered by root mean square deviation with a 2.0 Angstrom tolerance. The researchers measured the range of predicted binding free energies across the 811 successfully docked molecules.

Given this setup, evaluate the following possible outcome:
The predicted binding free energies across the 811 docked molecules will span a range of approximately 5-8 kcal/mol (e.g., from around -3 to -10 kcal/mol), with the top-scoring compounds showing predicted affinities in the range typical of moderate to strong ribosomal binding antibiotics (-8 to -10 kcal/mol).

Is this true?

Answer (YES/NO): NO